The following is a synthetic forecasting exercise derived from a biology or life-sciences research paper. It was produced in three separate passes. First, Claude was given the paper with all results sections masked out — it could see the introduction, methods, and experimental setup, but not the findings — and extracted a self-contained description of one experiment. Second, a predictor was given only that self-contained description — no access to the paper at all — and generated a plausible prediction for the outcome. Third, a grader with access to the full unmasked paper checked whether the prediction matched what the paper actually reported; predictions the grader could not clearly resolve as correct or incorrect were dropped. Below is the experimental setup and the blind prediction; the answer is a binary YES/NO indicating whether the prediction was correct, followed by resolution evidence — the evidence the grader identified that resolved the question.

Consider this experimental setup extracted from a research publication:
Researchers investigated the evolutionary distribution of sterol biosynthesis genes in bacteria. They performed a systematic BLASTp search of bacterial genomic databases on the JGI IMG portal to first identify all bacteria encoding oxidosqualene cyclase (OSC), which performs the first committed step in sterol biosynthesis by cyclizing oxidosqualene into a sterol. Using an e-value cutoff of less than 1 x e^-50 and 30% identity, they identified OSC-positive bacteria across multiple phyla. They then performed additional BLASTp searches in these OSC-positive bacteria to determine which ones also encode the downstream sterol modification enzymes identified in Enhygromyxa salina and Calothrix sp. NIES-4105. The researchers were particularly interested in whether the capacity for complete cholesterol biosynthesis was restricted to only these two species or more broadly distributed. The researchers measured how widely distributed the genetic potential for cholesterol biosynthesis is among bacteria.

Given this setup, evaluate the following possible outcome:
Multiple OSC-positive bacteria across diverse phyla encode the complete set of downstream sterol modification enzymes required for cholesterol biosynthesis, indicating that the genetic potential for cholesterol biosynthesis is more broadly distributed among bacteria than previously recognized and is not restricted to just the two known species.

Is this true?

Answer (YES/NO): NO